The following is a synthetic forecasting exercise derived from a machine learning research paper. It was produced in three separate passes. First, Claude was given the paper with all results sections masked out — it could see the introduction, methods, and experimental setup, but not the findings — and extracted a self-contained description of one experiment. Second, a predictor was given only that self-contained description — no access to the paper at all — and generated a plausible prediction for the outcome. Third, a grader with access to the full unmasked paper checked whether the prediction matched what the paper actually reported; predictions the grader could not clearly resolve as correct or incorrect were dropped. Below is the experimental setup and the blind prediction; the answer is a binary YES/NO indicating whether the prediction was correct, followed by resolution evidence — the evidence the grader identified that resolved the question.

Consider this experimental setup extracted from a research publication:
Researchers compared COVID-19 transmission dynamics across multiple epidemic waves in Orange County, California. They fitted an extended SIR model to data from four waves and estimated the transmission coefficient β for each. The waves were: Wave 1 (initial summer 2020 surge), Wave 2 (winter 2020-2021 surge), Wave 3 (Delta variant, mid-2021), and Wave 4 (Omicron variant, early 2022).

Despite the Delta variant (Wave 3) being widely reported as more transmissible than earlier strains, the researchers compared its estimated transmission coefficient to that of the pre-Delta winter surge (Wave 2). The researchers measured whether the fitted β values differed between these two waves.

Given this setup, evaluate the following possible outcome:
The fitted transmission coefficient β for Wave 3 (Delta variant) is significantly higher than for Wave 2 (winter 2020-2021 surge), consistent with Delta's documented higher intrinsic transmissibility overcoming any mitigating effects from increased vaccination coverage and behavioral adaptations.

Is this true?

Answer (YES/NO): NO